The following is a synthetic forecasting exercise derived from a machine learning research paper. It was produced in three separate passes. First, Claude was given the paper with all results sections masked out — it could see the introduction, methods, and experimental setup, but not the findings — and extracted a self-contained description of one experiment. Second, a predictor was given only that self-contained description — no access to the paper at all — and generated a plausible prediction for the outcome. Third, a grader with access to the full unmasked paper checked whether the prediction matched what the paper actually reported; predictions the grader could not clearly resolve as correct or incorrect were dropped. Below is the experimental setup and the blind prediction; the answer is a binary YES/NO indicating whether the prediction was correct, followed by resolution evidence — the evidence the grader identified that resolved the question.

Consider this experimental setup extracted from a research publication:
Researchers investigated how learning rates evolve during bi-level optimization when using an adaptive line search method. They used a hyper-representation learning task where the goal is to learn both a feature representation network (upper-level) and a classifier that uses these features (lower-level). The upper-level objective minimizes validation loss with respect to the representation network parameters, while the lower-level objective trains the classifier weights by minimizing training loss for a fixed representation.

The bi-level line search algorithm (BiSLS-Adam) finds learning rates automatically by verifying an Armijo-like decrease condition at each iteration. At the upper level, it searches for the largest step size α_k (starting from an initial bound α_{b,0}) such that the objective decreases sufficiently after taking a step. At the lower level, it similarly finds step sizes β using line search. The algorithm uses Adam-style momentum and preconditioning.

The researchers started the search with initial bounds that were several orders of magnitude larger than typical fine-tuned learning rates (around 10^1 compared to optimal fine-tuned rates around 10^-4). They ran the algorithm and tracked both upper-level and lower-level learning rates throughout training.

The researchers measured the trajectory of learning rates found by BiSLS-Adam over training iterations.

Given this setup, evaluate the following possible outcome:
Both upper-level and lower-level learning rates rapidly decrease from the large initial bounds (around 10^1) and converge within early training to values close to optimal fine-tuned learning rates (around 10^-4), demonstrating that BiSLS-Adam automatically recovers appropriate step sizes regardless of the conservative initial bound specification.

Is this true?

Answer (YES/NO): NO